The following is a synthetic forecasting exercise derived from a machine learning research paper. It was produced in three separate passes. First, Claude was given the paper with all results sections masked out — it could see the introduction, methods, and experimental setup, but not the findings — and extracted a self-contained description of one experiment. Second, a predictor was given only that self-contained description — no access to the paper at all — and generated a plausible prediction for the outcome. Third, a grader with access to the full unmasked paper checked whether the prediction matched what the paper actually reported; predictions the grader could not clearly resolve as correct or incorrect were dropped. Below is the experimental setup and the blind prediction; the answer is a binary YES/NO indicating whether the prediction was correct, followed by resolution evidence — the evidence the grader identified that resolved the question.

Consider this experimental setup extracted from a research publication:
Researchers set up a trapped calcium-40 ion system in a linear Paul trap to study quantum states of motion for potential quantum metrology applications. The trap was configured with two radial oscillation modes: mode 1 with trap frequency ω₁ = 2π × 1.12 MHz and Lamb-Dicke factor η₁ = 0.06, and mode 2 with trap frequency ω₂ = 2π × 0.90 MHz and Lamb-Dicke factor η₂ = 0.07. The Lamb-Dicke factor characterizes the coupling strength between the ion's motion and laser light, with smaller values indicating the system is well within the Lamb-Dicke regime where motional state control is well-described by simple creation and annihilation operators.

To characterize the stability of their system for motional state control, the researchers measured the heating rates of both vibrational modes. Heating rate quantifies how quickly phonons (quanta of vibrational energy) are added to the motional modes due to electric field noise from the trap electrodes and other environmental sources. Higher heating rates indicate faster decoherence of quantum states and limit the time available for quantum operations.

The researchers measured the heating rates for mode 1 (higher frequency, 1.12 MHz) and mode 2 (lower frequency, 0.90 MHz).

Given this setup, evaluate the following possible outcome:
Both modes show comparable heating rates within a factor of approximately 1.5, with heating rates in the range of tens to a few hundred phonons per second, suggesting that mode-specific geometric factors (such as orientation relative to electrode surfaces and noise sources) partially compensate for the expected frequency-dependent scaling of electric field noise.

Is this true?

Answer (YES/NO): NO